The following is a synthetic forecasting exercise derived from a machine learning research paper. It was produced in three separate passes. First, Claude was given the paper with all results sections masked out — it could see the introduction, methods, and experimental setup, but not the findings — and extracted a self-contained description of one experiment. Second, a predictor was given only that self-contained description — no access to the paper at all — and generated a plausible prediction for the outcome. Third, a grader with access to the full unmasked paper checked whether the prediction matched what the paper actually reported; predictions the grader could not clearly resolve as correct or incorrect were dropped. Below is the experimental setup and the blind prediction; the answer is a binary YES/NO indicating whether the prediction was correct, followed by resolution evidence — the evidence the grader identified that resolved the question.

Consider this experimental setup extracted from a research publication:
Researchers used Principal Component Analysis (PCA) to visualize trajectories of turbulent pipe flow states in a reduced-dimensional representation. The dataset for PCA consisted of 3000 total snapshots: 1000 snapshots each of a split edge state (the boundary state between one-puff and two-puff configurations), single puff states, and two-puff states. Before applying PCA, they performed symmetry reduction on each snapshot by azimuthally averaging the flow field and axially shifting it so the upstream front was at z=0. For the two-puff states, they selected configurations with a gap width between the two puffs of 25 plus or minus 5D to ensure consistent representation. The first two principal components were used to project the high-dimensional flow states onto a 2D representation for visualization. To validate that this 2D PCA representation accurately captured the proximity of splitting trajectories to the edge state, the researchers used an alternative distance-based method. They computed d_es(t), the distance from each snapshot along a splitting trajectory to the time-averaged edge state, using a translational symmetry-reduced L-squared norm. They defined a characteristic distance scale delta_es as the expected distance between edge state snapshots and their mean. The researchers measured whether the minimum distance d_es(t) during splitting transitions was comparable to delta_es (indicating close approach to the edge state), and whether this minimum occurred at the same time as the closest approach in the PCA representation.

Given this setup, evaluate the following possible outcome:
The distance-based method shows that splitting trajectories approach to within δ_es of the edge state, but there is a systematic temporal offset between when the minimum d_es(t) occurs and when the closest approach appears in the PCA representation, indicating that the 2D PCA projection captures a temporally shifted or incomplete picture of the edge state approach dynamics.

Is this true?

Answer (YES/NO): NO